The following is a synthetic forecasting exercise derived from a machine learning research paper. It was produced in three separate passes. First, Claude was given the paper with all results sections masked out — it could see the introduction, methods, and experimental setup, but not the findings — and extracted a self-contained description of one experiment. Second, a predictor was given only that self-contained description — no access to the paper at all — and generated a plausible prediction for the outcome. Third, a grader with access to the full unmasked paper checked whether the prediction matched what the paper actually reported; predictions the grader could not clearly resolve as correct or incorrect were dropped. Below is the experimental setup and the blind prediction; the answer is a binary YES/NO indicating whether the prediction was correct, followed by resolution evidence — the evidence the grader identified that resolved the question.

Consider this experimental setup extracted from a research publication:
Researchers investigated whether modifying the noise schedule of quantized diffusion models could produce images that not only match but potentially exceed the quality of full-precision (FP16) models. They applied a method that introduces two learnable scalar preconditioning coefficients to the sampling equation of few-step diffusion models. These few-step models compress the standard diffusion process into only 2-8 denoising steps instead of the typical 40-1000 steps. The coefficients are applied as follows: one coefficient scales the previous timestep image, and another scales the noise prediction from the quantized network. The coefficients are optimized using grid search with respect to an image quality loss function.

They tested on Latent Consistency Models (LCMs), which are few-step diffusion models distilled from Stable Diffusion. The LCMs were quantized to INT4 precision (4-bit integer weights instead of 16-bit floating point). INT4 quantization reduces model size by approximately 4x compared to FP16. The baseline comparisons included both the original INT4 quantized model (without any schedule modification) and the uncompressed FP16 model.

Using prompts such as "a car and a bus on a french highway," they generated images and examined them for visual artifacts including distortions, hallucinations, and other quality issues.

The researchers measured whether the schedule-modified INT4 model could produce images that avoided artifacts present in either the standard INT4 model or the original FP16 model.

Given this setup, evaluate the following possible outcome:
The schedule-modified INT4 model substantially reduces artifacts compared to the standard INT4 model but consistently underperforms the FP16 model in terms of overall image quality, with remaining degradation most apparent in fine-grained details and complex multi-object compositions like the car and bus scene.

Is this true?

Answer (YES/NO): NO